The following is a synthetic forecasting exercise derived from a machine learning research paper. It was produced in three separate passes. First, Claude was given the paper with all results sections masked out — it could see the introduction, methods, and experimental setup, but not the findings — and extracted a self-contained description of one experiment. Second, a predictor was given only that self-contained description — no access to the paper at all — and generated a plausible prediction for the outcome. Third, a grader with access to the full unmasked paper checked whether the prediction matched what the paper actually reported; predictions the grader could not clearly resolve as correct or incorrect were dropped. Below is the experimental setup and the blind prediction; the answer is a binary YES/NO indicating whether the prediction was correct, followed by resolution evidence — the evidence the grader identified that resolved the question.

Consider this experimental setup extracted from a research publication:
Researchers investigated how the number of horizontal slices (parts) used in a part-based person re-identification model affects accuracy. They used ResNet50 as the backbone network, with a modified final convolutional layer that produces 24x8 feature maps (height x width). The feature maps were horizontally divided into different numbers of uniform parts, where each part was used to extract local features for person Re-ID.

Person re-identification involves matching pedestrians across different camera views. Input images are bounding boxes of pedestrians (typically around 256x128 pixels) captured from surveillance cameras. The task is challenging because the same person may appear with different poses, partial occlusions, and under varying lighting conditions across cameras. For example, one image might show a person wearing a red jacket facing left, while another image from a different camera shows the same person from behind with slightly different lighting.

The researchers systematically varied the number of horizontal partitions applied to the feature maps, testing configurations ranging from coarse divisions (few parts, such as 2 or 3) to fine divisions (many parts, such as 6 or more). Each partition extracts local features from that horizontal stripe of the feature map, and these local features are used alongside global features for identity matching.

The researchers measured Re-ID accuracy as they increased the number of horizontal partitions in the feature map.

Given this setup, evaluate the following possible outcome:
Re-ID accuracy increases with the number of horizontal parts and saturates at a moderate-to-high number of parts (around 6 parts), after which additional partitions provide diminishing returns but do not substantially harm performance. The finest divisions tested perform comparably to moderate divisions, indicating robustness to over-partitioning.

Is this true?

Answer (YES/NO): NO